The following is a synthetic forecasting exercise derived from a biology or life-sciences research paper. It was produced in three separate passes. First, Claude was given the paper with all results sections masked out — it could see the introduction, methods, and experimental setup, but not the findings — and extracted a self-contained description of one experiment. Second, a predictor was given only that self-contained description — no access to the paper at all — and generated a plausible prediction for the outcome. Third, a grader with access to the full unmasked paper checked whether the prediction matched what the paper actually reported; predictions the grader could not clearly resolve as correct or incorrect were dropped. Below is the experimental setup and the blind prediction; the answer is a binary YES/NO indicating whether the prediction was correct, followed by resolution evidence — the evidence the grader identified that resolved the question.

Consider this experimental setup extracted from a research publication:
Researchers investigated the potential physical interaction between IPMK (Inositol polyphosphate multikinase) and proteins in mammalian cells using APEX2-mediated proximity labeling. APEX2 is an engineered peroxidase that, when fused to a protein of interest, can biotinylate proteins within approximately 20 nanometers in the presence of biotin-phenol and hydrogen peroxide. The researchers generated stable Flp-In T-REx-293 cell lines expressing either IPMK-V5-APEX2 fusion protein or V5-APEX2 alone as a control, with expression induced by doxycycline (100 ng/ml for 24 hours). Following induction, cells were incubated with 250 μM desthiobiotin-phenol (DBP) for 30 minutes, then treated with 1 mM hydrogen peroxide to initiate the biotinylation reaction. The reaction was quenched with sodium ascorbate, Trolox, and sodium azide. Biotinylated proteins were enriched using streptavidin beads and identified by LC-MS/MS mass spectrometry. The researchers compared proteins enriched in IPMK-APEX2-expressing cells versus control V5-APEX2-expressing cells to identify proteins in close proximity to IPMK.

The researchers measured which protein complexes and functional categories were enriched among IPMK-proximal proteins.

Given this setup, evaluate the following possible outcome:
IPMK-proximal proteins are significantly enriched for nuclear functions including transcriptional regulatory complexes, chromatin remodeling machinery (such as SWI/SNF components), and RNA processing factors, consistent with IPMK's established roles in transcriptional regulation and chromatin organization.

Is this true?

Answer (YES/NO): NO